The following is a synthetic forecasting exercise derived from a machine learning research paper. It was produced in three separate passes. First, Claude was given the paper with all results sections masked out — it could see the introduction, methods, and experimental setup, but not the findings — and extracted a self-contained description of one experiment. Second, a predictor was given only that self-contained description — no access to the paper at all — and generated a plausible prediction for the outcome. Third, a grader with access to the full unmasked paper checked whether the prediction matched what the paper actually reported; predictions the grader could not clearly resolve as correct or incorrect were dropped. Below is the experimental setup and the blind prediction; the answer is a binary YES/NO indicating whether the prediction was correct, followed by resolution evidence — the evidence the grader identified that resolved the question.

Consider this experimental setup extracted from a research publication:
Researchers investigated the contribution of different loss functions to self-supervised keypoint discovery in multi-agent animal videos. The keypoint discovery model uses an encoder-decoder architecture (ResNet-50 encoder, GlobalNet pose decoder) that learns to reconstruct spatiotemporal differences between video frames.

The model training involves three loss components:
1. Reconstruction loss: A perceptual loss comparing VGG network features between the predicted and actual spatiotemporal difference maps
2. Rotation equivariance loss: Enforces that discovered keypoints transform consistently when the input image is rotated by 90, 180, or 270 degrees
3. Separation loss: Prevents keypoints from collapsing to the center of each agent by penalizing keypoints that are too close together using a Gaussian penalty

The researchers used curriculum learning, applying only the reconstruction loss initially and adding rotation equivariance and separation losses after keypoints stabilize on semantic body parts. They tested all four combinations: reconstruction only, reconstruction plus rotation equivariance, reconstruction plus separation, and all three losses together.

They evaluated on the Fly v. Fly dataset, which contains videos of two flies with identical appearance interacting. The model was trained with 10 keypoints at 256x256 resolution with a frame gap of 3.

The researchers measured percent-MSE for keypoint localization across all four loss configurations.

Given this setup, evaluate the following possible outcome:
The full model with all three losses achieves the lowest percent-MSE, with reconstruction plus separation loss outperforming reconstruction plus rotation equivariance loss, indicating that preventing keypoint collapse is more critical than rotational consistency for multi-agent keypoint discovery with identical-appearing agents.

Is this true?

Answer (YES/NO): NO